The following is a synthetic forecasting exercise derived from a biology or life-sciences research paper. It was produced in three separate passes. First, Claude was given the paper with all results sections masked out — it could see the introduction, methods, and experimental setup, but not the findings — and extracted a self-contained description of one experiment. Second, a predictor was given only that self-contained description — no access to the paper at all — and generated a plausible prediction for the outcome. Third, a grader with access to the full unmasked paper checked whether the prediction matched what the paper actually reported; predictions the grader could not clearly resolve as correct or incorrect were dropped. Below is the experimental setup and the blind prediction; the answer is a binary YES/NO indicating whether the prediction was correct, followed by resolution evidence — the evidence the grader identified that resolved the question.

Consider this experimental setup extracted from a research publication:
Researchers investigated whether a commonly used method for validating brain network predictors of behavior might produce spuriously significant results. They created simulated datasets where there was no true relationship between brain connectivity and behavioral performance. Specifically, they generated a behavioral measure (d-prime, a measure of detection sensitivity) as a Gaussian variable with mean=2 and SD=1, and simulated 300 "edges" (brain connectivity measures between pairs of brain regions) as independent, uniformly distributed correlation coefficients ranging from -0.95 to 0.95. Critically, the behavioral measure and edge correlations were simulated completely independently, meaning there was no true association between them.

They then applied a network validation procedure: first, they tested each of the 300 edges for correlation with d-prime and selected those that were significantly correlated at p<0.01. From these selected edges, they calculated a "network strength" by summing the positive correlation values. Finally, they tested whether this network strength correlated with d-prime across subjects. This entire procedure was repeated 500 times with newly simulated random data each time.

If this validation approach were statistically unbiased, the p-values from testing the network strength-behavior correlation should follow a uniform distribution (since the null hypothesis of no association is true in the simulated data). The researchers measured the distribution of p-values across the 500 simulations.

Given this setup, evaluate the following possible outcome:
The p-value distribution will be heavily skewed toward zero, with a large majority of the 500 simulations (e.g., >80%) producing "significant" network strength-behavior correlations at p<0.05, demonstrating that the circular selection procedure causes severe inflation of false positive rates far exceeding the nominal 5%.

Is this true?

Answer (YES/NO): NO